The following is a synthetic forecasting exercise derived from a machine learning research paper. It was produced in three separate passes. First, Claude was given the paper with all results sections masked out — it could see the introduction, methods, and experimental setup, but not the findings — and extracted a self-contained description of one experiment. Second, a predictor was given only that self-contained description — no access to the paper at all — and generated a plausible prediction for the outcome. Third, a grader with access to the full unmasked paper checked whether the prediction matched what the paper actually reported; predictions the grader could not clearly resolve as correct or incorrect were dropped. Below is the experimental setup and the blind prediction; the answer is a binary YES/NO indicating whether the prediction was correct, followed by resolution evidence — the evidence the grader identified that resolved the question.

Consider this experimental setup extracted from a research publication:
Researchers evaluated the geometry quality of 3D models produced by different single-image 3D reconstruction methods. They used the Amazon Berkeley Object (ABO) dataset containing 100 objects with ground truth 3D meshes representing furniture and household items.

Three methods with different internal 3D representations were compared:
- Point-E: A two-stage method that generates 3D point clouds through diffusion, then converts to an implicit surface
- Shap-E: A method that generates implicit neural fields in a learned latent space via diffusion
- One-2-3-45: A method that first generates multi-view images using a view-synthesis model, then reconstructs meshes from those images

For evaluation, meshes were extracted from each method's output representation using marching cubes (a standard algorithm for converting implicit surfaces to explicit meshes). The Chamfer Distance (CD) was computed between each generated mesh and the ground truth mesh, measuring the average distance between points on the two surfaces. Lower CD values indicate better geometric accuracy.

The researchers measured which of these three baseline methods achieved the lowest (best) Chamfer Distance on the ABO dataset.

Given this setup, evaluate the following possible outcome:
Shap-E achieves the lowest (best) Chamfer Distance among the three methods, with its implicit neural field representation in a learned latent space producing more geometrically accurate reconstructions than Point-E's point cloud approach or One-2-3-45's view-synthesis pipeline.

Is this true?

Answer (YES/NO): YES